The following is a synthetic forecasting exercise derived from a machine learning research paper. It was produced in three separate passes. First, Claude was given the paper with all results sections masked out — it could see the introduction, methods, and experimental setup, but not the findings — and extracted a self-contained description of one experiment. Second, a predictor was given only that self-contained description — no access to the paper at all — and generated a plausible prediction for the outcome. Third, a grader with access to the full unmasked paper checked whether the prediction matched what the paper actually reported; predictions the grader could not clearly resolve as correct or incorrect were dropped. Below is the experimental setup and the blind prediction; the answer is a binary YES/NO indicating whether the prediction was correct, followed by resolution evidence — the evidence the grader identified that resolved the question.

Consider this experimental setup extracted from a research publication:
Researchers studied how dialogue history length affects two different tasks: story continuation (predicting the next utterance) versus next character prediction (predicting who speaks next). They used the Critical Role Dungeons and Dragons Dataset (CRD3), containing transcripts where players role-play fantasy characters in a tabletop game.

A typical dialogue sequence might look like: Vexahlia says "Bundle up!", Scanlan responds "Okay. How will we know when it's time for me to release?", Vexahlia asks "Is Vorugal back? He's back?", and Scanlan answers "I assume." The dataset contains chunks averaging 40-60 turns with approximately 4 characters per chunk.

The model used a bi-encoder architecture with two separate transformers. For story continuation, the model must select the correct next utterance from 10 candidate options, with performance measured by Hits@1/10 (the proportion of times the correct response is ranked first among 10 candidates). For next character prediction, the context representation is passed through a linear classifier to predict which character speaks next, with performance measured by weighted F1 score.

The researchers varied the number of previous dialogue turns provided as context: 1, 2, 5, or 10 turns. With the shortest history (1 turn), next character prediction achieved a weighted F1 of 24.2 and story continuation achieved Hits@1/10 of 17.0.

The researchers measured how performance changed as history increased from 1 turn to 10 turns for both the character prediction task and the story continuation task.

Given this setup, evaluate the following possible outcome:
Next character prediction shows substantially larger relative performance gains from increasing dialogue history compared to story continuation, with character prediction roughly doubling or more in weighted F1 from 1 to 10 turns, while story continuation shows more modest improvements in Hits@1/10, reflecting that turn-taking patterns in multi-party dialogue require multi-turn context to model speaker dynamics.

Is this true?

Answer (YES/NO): YES